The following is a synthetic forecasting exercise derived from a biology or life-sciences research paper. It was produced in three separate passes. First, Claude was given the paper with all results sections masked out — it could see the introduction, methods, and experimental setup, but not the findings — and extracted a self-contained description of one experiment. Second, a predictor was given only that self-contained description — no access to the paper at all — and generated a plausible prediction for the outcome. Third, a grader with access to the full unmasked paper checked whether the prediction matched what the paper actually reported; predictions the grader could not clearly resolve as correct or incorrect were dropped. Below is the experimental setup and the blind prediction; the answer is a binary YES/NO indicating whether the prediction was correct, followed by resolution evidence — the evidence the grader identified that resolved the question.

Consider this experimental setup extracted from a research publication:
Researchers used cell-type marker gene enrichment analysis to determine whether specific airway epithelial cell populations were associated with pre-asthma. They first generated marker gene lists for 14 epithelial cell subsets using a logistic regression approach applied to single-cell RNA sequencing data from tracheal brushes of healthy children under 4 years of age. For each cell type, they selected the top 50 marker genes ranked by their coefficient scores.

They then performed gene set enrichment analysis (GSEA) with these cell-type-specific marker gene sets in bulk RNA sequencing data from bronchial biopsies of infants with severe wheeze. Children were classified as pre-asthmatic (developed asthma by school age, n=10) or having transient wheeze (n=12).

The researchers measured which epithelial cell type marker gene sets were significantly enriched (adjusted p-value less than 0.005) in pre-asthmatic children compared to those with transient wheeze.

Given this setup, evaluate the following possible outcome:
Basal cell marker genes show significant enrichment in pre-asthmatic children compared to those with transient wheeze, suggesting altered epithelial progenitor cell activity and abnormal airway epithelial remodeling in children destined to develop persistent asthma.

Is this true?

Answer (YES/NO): NO